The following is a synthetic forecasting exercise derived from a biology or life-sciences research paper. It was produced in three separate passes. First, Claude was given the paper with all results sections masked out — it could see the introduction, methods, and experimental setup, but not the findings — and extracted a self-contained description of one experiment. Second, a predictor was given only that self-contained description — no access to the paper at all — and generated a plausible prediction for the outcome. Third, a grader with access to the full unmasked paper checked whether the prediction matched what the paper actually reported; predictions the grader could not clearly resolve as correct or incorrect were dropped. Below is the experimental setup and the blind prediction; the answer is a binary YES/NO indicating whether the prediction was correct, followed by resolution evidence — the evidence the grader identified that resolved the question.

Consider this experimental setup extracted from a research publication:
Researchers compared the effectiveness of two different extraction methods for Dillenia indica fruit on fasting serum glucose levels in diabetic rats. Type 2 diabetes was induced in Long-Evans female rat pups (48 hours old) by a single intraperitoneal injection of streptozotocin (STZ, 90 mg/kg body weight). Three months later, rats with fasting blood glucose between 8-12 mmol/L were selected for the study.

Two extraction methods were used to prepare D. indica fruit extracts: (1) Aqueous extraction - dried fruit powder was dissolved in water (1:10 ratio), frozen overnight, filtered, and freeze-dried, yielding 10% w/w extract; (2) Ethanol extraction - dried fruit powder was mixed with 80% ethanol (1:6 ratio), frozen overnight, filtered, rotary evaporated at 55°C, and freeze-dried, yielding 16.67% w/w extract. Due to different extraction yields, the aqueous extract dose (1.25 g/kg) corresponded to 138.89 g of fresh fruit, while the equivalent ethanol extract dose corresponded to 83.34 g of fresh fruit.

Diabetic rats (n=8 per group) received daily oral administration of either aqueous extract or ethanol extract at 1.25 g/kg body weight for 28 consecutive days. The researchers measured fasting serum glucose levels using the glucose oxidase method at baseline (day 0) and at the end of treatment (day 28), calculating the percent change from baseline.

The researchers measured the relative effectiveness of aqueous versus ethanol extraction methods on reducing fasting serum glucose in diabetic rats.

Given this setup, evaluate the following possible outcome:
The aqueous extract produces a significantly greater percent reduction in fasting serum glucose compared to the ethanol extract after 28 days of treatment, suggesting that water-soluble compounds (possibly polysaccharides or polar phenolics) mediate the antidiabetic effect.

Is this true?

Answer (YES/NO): YES